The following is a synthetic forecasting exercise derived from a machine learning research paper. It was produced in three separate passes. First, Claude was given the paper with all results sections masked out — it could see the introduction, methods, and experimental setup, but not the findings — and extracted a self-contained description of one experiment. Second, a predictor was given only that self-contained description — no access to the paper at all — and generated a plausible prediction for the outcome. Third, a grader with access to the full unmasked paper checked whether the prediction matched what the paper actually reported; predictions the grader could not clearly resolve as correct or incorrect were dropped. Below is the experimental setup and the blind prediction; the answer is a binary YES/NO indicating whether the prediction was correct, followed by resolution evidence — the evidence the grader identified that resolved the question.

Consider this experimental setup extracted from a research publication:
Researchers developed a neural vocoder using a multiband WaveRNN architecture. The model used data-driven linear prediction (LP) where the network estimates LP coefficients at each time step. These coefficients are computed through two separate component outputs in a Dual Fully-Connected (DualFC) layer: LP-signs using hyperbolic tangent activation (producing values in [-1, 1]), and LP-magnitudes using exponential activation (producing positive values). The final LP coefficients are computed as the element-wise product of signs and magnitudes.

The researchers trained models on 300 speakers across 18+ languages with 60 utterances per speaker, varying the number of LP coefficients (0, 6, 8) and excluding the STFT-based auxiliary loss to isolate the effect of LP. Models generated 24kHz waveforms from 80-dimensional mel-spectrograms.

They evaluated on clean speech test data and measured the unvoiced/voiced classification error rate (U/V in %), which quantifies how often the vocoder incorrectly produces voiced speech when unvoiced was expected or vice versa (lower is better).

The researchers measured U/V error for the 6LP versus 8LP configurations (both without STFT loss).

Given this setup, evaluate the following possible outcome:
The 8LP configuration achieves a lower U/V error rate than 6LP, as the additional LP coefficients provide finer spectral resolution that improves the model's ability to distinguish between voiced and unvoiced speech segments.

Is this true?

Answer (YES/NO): YES